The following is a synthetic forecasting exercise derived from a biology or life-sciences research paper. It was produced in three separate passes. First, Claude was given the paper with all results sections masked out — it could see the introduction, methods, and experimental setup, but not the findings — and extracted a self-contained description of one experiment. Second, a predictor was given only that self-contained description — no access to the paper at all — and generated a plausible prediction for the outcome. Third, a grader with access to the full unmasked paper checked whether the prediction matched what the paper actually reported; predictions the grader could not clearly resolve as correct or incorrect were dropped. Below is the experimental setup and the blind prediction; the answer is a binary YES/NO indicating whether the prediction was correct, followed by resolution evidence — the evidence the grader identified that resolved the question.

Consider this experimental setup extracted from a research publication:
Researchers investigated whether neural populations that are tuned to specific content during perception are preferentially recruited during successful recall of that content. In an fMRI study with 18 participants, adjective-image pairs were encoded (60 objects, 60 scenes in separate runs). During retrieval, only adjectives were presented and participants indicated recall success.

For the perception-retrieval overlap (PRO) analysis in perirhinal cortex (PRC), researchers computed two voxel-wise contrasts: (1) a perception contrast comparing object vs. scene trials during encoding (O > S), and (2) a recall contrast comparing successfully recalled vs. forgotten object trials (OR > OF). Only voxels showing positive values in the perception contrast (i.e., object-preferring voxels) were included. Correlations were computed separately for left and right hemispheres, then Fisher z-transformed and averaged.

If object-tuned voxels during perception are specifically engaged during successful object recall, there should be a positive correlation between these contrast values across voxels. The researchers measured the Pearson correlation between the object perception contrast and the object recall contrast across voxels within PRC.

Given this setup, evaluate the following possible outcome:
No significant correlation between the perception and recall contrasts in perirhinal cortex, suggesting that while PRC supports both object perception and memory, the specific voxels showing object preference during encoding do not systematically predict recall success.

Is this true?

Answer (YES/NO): NO